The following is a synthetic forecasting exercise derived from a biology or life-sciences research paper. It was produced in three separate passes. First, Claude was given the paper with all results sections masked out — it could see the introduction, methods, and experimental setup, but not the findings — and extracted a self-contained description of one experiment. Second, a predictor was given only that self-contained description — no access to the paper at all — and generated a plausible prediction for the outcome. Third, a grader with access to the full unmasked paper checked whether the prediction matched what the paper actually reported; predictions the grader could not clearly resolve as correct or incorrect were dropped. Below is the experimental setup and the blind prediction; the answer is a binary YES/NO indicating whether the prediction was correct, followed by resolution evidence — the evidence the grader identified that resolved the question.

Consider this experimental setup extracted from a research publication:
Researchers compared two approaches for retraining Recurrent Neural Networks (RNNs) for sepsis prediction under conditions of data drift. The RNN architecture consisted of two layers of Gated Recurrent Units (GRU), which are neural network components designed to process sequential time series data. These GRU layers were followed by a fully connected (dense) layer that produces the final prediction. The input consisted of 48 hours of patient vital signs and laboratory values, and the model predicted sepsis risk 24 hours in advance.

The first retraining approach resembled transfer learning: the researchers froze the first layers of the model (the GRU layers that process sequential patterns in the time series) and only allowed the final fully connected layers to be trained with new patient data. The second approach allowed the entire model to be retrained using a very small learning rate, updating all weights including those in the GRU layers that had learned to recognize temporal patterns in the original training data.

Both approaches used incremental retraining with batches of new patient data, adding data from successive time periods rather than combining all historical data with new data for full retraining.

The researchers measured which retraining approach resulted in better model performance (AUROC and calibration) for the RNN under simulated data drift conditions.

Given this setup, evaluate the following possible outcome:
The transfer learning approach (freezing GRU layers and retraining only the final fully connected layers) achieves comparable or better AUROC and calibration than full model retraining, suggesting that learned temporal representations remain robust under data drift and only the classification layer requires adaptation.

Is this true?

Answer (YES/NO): YES